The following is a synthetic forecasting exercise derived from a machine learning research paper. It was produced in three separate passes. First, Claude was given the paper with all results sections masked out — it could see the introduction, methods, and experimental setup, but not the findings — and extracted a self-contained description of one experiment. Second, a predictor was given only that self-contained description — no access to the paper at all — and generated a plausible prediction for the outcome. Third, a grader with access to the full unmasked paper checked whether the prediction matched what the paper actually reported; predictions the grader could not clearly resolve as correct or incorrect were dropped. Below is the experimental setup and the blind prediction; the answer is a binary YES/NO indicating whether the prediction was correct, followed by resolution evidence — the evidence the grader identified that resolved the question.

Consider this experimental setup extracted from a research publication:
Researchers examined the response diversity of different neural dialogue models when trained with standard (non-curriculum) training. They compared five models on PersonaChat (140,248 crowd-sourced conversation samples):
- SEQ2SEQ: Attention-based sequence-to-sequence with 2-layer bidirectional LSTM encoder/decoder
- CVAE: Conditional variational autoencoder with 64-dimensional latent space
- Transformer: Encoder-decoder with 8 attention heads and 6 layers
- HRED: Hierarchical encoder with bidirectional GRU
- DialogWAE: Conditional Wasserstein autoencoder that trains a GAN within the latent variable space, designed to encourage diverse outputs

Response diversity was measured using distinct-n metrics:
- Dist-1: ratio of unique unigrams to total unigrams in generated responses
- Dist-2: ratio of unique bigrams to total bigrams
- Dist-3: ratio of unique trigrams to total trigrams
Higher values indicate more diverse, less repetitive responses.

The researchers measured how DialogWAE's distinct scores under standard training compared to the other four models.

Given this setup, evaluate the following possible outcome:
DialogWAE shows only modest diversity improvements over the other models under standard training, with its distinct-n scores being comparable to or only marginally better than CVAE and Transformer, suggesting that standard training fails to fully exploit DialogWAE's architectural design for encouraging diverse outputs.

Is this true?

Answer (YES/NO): NO